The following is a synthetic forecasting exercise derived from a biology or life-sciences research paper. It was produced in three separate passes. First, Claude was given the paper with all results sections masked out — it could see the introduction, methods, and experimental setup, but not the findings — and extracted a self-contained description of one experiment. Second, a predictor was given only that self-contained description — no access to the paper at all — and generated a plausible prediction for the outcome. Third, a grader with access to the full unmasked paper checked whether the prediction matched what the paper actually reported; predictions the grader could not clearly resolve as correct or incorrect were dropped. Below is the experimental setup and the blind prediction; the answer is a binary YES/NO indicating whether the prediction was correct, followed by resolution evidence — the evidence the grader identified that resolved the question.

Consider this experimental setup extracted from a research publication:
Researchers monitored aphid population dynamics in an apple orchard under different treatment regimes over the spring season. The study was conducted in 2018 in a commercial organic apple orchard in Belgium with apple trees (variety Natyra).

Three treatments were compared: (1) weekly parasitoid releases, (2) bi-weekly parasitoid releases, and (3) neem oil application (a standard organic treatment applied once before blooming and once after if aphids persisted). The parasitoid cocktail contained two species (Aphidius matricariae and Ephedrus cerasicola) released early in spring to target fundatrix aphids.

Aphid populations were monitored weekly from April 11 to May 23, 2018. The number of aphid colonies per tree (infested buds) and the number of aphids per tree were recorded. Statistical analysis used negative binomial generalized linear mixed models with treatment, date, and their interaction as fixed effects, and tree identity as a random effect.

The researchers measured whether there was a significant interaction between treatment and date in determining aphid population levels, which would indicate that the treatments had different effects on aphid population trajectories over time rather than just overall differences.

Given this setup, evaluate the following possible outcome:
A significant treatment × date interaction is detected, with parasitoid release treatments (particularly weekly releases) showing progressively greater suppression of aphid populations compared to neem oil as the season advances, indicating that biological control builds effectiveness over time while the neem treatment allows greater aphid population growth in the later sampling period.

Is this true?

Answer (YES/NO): NO